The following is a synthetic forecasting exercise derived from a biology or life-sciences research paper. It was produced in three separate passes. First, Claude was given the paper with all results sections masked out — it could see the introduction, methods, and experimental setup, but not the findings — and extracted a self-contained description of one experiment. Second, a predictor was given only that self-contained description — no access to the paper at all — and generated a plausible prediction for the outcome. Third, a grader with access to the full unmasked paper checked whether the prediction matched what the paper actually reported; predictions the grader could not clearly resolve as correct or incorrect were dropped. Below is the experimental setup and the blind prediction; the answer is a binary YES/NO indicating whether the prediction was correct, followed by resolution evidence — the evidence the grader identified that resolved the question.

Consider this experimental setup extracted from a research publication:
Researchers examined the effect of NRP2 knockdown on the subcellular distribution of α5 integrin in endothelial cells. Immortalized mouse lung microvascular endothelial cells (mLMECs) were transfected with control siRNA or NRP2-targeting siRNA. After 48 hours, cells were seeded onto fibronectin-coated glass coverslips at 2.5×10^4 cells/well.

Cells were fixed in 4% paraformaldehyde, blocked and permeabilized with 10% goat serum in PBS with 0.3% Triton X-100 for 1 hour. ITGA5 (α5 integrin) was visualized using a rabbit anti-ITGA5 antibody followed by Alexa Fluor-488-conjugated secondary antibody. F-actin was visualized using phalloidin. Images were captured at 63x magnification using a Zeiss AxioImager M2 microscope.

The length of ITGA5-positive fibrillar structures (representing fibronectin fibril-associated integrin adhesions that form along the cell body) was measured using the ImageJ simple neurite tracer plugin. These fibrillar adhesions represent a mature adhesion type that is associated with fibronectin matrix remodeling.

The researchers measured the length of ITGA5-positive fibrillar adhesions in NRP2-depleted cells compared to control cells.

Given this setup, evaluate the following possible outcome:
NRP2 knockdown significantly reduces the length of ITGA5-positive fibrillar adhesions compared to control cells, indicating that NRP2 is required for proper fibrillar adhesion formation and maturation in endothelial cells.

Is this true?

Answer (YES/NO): NO